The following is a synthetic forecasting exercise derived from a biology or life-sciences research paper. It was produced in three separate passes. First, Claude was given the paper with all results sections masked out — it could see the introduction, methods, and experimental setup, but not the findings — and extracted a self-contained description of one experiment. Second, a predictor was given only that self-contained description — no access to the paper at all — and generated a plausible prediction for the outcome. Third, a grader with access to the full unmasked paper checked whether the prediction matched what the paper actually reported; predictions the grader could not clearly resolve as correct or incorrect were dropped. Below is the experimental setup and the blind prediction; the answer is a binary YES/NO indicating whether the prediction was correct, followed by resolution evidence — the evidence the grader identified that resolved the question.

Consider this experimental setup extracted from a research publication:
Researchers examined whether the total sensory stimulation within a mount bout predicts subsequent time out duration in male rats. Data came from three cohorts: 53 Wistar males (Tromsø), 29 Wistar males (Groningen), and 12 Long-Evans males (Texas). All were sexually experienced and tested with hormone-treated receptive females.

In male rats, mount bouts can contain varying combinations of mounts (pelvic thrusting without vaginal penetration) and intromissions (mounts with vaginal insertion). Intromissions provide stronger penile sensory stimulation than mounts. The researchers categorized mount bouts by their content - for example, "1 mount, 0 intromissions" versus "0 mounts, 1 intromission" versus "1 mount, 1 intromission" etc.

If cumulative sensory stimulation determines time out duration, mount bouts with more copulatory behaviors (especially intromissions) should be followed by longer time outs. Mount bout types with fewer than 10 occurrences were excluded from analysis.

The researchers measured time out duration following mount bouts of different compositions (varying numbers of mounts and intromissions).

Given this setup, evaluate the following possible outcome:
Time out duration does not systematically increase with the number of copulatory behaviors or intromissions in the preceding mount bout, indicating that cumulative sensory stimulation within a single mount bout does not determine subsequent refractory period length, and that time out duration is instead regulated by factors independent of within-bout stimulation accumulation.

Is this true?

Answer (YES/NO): NO